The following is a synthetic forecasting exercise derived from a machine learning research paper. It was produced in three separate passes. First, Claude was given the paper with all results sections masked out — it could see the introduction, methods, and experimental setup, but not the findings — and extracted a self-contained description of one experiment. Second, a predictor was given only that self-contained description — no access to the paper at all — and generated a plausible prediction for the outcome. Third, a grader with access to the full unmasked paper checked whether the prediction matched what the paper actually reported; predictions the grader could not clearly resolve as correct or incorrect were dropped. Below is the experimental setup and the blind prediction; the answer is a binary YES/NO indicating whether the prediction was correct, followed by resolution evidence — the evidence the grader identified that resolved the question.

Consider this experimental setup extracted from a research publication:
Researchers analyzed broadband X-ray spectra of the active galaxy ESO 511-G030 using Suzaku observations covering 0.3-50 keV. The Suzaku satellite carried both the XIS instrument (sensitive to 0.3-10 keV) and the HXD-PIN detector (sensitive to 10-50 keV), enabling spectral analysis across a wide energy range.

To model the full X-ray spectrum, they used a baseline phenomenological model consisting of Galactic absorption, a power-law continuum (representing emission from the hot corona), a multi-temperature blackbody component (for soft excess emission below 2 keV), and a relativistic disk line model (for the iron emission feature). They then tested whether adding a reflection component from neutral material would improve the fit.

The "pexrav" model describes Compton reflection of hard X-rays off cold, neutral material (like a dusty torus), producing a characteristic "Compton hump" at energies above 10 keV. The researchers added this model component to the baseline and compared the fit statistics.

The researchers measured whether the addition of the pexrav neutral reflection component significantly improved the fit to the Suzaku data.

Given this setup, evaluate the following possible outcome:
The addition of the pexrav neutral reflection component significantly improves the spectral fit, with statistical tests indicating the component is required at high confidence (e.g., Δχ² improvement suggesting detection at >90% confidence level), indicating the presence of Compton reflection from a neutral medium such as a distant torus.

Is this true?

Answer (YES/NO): YES